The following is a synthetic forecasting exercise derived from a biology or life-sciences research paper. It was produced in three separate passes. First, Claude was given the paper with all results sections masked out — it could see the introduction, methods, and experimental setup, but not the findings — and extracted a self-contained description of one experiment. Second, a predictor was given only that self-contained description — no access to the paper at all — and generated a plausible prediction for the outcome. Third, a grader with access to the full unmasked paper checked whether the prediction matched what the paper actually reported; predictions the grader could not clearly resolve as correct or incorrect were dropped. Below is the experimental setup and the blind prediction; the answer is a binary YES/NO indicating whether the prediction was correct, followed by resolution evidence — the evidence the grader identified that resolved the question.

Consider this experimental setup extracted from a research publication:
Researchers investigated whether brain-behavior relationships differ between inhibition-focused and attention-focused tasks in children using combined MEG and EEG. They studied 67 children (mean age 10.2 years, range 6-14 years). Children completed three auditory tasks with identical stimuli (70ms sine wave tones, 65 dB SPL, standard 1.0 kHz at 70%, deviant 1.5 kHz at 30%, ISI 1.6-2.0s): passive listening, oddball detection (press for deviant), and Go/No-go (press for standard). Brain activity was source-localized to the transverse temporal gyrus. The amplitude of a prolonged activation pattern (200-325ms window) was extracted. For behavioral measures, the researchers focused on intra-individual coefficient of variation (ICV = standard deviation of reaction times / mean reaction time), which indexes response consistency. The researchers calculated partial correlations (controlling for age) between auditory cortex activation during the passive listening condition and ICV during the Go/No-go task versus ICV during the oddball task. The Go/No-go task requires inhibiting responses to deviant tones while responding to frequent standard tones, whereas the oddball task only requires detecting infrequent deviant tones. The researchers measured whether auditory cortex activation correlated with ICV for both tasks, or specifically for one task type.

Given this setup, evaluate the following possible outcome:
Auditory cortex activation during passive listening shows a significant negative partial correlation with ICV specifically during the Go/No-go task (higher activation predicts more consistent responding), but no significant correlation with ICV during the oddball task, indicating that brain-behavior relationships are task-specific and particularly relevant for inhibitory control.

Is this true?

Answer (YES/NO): NO